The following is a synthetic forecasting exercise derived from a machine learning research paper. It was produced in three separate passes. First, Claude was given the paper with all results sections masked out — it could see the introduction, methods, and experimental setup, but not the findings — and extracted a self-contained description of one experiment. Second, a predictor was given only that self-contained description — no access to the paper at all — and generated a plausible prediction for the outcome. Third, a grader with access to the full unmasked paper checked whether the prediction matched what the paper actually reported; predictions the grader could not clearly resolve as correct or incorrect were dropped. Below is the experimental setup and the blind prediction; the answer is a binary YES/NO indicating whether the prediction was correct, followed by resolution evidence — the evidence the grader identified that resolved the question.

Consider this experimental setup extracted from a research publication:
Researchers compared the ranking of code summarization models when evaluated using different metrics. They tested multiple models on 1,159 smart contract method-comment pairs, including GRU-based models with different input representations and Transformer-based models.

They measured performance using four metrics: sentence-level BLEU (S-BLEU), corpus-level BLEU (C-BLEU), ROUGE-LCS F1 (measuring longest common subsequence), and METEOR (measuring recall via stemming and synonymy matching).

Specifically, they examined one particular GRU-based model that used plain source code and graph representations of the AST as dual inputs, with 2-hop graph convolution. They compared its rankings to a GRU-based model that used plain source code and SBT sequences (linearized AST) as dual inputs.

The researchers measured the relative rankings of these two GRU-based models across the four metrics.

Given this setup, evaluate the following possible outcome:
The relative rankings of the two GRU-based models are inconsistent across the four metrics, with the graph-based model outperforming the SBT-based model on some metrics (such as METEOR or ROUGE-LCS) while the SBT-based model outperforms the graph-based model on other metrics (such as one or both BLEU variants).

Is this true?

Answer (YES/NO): NO